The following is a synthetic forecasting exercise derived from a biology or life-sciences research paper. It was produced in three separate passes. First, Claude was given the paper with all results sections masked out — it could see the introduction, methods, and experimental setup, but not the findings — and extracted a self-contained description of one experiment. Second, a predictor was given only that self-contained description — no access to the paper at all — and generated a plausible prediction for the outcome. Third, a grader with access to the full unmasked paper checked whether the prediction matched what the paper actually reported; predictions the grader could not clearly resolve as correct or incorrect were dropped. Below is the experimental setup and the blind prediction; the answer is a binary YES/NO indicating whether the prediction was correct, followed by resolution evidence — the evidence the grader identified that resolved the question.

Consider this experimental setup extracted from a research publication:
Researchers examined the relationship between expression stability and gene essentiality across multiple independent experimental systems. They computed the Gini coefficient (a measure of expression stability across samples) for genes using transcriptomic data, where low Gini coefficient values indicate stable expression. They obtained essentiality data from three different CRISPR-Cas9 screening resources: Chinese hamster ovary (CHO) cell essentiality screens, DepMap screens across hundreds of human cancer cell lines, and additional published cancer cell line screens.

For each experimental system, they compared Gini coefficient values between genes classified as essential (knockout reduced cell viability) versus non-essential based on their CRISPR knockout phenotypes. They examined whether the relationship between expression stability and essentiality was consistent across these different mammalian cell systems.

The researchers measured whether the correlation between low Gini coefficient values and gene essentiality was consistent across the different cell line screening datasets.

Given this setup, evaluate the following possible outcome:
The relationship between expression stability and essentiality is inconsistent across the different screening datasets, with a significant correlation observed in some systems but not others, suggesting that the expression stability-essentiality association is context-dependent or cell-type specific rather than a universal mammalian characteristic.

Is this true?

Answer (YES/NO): NO